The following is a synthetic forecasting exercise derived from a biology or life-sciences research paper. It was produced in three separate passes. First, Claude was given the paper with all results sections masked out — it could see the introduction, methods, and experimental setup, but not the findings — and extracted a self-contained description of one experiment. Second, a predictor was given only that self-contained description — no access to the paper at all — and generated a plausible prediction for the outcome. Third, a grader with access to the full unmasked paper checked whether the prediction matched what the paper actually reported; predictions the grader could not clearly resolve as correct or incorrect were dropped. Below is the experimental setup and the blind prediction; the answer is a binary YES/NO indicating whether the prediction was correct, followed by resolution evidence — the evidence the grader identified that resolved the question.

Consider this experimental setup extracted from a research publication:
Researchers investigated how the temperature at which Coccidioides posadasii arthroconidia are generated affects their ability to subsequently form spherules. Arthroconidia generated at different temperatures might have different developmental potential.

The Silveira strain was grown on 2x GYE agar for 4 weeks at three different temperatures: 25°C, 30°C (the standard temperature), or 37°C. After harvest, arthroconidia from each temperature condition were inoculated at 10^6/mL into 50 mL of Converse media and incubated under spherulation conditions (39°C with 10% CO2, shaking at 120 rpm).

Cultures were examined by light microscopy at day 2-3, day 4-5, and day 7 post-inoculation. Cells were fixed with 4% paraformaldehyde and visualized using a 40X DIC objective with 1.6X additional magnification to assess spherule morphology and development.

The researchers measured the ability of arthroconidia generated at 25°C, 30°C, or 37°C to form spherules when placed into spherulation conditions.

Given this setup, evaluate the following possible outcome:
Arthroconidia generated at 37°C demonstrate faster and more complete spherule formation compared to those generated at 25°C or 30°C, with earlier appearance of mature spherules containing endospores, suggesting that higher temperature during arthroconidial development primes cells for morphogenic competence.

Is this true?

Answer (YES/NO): NO